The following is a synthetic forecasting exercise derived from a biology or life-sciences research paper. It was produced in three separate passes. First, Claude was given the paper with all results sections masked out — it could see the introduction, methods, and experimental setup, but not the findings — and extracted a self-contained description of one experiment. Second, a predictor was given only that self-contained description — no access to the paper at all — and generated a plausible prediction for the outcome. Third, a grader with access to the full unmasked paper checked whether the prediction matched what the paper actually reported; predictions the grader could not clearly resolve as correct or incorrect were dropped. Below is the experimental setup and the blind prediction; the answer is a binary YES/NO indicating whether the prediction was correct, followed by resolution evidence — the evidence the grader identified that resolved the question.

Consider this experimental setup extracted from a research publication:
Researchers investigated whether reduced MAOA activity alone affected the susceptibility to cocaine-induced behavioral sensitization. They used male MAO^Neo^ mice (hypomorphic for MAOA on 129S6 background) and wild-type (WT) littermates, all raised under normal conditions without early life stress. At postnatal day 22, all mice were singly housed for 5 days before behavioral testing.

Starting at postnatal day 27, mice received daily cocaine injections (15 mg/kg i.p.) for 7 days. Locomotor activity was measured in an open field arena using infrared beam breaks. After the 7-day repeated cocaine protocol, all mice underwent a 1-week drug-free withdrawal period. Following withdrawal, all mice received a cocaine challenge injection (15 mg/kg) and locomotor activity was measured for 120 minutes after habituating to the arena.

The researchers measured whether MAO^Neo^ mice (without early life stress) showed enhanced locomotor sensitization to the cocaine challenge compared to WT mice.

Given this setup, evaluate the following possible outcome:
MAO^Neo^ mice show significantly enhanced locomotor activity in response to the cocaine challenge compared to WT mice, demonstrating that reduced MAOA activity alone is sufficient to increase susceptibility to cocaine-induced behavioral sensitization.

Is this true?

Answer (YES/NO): NO